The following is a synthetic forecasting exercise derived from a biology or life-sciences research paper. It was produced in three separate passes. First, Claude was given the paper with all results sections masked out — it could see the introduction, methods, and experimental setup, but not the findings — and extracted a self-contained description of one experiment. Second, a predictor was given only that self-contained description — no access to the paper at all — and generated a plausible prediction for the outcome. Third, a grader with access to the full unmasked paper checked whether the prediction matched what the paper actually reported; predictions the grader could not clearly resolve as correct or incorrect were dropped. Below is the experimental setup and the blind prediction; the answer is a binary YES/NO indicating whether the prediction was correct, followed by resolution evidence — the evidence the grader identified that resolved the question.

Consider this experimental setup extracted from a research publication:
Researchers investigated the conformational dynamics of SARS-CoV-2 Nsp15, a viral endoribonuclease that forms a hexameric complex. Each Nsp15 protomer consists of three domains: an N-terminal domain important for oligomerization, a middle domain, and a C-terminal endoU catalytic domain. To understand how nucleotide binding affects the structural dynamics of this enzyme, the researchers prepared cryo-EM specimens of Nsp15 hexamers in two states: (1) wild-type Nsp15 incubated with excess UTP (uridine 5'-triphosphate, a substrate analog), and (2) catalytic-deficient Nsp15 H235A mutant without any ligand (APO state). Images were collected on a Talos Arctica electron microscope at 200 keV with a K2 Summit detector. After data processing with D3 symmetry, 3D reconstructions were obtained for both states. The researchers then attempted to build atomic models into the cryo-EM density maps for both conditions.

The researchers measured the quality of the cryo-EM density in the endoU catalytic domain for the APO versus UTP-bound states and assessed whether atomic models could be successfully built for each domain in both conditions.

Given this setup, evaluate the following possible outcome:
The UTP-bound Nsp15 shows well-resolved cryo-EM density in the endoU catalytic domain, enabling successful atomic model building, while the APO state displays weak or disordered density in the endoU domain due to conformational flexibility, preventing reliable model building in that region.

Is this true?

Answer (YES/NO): YES